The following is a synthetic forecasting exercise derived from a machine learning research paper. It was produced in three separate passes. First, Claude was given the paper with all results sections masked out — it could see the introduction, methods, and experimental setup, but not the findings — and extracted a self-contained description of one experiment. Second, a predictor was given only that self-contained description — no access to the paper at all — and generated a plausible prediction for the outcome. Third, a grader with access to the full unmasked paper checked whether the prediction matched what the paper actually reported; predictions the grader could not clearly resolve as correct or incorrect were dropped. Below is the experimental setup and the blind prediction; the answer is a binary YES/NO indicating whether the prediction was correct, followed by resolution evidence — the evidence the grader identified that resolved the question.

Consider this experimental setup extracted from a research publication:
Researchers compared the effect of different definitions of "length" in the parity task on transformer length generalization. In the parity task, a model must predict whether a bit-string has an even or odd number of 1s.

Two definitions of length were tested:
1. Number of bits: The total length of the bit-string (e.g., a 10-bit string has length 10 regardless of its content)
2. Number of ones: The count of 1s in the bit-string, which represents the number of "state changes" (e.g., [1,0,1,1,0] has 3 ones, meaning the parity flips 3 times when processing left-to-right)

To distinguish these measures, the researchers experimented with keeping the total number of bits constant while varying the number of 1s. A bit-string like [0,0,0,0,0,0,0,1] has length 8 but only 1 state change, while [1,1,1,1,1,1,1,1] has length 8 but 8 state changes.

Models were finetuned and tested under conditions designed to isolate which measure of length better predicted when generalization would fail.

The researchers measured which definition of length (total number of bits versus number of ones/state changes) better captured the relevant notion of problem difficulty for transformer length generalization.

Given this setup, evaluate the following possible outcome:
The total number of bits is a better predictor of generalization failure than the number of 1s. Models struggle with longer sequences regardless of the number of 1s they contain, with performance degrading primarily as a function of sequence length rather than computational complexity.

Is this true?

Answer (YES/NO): NO